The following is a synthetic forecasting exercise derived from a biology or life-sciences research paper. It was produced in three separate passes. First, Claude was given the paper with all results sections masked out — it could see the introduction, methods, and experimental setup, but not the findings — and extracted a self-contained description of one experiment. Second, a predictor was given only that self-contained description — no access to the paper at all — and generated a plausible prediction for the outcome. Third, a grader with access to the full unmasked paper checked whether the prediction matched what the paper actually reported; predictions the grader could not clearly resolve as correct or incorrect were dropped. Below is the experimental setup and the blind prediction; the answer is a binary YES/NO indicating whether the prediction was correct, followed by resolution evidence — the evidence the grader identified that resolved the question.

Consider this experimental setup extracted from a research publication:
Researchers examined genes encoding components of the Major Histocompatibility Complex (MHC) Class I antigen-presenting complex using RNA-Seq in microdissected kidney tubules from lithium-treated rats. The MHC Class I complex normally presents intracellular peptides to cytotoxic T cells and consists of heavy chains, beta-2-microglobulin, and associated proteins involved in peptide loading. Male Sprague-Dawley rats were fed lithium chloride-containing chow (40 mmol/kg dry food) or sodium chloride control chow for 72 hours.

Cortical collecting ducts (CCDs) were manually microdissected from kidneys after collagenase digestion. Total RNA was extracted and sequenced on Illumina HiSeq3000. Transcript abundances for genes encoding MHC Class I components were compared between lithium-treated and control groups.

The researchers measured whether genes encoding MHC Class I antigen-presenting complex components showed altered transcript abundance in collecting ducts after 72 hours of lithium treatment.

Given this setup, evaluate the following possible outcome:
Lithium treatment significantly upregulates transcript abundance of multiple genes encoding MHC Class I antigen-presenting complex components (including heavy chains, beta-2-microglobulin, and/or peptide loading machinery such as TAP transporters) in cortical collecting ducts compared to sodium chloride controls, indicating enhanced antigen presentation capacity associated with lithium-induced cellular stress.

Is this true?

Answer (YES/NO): YES